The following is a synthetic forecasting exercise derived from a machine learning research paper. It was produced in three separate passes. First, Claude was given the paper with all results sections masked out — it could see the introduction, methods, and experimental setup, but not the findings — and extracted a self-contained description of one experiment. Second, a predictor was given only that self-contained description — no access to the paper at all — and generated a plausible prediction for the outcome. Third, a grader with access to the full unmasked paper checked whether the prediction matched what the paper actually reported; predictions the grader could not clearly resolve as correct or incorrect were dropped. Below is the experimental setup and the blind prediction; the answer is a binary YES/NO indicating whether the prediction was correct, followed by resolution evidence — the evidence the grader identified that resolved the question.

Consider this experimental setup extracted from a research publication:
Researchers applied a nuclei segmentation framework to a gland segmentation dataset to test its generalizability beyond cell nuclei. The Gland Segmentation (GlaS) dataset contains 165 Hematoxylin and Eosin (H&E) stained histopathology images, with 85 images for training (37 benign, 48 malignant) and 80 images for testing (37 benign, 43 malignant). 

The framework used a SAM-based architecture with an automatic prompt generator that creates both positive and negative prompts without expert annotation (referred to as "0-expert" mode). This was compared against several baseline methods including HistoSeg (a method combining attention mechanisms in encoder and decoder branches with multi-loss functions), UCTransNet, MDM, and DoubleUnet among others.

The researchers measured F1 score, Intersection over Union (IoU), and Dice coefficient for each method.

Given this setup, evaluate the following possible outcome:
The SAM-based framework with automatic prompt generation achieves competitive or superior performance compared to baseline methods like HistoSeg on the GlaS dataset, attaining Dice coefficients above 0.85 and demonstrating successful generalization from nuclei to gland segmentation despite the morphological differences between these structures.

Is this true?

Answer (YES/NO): YES